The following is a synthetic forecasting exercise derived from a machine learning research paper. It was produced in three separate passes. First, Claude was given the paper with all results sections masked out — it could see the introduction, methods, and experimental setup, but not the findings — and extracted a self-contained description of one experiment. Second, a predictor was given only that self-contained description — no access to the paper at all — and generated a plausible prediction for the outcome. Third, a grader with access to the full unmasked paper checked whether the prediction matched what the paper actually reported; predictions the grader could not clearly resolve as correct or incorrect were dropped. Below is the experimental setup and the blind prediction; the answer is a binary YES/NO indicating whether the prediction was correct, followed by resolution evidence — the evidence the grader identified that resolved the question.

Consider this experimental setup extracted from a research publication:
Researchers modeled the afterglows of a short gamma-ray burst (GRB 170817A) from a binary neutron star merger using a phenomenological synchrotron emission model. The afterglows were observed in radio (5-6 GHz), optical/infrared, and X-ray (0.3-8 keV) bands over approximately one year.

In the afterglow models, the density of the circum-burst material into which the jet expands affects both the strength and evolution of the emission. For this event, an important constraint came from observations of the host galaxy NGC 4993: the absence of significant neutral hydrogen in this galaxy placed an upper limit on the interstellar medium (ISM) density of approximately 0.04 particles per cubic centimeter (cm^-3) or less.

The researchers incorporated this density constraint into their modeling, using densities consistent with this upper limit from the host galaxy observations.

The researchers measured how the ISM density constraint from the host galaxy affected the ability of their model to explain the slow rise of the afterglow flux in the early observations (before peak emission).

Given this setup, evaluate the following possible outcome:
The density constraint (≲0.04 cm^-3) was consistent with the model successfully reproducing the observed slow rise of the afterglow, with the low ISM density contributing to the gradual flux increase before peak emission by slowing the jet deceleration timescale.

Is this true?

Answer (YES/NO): NO